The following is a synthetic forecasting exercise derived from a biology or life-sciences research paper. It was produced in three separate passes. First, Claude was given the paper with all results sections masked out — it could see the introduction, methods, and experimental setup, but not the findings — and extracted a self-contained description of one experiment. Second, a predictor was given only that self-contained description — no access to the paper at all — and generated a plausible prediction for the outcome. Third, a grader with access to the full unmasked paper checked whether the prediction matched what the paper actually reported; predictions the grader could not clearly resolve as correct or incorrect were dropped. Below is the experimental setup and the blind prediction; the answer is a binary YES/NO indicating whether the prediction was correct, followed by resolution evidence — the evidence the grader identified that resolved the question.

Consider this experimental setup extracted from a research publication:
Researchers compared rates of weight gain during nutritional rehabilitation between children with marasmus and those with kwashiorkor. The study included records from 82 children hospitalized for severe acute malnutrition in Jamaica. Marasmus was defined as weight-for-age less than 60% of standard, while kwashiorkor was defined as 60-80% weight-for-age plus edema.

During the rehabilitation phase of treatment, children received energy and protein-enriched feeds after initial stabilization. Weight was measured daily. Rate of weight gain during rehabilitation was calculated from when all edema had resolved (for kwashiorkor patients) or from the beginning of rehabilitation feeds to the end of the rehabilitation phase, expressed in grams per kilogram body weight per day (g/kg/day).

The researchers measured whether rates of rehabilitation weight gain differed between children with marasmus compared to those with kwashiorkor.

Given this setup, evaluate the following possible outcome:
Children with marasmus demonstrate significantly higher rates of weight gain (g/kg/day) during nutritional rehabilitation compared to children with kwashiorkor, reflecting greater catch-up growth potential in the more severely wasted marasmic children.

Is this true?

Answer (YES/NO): NO